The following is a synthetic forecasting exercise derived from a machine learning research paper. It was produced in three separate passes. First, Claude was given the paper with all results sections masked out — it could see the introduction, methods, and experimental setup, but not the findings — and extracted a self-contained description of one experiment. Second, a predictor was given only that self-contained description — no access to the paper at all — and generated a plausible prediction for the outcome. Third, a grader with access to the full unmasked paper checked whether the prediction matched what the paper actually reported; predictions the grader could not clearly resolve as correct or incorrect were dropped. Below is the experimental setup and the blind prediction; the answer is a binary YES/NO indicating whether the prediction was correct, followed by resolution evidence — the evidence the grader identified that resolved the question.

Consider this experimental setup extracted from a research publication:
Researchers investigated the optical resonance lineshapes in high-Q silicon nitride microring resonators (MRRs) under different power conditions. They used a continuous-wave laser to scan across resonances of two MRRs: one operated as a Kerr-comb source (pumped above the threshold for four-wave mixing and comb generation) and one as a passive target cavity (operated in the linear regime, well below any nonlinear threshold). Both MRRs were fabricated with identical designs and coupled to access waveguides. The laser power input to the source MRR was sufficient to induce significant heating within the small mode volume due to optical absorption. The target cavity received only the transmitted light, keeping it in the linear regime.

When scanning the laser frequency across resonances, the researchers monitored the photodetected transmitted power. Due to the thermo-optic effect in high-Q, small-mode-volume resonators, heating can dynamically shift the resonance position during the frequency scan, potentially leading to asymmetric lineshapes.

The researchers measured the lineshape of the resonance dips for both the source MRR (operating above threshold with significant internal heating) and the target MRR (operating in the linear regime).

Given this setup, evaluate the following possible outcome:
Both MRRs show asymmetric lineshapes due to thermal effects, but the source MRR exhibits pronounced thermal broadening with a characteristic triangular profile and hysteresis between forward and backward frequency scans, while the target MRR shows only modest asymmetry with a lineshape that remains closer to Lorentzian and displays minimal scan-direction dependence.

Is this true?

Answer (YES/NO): NO